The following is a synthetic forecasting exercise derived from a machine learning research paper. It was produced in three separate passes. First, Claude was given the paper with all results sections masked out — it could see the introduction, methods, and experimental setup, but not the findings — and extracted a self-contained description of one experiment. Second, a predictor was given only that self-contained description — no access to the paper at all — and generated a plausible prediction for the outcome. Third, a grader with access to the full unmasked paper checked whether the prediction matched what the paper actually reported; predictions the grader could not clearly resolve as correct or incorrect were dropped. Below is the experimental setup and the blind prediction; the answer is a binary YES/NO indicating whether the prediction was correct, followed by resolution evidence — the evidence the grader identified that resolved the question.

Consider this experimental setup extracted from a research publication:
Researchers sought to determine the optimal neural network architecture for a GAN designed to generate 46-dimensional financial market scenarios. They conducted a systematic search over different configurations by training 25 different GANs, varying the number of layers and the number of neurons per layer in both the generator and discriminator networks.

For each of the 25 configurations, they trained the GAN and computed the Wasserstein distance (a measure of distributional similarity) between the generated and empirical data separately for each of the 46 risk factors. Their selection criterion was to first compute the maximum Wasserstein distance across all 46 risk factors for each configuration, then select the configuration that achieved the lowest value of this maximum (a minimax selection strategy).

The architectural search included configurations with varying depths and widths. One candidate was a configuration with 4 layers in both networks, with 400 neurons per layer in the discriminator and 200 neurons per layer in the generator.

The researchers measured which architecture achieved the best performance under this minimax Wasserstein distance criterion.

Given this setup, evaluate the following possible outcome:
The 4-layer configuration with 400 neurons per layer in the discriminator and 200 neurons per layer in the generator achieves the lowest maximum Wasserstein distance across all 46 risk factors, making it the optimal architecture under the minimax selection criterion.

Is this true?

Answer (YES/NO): YES